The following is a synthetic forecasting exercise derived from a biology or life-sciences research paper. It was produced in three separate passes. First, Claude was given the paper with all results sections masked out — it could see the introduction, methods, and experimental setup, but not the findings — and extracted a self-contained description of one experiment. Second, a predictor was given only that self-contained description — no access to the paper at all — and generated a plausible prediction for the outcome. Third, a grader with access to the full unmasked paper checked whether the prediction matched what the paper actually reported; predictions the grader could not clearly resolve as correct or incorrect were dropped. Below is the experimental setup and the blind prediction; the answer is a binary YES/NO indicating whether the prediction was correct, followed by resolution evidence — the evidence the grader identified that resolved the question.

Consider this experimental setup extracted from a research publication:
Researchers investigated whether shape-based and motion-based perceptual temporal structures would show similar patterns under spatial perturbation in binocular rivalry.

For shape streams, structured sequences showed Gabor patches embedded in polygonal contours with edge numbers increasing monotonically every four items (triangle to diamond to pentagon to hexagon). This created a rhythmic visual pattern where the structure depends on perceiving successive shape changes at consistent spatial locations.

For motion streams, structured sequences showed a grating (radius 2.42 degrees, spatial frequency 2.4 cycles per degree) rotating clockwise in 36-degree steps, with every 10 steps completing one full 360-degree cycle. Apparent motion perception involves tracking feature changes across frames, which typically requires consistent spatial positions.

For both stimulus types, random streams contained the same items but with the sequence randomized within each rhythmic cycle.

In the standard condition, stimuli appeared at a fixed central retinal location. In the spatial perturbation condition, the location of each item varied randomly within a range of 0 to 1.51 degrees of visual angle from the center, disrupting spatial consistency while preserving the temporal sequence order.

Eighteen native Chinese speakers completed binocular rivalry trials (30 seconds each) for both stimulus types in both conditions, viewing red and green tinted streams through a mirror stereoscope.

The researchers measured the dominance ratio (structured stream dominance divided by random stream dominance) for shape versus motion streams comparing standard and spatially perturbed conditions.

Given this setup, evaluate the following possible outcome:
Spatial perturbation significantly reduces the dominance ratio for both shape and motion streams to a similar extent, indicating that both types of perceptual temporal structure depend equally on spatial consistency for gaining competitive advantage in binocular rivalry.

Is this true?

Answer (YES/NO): YES